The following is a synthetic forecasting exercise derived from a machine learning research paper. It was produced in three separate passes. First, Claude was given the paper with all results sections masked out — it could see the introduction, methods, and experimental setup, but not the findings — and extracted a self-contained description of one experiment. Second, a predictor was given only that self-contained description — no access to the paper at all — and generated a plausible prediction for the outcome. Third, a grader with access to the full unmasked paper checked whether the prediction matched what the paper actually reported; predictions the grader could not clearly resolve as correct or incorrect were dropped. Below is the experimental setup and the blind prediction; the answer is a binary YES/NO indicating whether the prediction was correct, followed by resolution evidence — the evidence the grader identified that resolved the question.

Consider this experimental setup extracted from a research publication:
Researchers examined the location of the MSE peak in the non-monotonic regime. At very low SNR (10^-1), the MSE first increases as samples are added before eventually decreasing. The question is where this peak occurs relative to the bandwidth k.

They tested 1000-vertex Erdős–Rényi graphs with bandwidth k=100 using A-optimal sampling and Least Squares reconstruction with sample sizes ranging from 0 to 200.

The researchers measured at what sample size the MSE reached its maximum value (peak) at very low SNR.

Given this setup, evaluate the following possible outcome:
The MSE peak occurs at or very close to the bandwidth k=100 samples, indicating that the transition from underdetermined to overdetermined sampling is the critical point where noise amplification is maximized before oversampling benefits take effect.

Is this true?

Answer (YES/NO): YES